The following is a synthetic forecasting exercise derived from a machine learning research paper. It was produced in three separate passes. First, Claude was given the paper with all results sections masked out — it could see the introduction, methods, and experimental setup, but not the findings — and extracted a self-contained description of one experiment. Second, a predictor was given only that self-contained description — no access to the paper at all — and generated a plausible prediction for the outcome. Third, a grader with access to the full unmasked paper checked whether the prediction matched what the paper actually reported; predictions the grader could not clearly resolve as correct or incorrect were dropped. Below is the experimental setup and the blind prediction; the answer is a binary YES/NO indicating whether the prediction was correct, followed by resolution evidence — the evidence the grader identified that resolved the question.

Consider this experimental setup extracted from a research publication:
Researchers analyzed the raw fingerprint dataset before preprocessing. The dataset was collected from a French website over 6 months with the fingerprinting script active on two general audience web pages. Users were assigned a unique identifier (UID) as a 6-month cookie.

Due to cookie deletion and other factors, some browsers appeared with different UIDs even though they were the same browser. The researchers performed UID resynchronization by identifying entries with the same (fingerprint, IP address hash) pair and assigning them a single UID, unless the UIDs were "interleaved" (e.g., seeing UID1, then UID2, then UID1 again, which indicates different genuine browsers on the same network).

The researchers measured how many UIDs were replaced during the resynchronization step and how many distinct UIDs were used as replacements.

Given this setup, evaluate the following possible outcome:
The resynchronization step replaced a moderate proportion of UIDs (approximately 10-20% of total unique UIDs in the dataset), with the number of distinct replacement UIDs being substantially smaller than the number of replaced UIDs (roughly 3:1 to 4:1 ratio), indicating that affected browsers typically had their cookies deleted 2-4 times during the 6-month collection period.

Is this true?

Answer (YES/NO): NO